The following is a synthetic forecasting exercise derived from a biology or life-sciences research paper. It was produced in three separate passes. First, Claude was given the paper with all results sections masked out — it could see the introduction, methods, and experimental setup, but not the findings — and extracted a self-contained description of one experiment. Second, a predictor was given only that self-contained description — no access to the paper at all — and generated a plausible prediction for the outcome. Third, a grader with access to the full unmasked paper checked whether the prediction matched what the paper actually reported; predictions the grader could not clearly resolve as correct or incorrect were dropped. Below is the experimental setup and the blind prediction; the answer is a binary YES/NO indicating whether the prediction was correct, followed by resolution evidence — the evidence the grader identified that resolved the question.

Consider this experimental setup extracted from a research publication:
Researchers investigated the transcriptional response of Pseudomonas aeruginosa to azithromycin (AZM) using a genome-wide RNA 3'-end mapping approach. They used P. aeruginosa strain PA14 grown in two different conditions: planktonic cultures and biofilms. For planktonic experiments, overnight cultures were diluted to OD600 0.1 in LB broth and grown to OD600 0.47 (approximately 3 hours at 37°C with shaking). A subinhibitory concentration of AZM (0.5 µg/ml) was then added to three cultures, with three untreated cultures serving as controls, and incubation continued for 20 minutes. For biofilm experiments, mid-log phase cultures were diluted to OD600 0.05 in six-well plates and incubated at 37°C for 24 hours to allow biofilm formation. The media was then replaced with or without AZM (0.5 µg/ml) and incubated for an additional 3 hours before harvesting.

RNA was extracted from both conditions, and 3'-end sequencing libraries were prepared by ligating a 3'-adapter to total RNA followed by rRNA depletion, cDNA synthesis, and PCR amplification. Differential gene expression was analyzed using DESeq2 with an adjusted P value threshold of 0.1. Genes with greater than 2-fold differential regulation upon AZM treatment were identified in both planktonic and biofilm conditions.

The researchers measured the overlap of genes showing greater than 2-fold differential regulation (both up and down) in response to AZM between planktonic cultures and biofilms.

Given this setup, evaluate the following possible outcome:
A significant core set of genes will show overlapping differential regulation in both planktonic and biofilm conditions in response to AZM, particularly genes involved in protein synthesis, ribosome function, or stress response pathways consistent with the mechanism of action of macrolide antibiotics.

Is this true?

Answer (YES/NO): NO